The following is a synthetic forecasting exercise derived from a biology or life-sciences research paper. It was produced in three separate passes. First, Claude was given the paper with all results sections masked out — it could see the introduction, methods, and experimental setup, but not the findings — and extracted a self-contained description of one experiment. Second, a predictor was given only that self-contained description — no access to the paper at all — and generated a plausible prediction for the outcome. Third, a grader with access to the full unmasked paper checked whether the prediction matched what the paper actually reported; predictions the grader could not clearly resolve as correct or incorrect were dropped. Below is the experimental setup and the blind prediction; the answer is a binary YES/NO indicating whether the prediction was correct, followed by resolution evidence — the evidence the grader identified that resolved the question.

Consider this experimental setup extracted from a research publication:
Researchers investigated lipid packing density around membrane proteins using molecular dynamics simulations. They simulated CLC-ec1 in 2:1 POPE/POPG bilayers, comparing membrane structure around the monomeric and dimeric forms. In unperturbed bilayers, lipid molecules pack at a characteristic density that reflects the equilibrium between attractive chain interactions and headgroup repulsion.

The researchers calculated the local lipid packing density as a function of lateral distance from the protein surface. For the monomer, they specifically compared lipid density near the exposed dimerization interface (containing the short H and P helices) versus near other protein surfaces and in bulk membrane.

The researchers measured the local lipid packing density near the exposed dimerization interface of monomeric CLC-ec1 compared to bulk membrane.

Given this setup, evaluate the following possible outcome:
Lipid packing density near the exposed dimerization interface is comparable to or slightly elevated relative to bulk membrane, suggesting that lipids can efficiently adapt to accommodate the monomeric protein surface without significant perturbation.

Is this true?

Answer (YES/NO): NO